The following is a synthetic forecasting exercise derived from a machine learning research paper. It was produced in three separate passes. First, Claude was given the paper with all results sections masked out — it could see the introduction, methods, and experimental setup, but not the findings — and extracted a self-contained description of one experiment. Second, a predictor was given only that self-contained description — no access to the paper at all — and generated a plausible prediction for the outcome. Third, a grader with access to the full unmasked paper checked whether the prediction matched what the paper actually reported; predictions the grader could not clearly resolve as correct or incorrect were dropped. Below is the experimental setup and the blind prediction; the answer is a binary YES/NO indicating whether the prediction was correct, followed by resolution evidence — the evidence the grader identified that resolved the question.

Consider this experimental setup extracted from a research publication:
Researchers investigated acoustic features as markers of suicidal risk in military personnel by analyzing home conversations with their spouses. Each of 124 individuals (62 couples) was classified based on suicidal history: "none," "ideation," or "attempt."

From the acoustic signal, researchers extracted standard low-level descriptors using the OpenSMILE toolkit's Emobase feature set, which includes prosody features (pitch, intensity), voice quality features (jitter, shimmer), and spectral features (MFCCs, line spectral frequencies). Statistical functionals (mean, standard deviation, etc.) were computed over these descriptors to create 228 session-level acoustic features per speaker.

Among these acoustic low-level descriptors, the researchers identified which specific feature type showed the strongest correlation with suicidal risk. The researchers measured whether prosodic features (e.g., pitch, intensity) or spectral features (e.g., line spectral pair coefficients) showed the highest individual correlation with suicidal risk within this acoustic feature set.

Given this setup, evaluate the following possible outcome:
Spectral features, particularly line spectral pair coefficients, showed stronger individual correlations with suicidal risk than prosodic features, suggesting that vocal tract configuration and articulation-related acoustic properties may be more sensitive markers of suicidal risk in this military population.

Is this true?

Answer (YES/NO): YES